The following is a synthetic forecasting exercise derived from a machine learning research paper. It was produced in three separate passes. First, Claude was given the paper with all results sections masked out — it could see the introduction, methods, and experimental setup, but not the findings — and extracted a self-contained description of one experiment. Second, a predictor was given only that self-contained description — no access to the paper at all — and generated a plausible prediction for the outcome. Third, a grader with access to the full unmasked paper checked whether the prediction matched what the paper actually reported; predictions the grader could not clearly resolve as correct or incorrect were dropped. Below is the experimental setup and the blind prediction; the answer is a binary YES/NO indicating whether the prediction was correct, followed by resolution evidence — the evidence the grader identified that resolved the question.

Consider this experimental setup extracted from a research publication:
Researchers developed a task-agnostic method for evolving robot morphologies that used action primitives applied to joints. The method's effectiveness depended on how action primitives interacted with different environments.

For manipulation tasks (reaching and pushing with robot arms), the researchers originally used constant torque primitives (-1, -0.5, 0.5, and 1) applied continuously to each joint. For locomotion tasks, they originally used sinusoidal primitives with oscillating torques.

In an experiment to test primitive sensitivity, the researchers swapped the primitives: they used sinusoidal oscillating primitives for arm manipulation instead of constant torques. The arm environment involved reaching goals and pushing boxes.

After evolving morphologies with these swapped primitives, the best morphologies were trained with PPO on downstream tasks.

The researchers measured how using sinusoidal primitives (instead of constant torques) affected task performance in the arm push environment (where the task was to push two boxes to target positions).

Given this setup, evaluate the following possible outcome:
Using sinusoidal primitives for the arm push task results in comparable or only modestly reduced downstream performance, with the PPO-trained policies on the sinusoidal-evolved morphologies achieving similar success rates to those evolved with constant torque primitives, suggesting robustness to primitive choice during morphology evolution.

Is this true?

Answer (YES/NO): NO